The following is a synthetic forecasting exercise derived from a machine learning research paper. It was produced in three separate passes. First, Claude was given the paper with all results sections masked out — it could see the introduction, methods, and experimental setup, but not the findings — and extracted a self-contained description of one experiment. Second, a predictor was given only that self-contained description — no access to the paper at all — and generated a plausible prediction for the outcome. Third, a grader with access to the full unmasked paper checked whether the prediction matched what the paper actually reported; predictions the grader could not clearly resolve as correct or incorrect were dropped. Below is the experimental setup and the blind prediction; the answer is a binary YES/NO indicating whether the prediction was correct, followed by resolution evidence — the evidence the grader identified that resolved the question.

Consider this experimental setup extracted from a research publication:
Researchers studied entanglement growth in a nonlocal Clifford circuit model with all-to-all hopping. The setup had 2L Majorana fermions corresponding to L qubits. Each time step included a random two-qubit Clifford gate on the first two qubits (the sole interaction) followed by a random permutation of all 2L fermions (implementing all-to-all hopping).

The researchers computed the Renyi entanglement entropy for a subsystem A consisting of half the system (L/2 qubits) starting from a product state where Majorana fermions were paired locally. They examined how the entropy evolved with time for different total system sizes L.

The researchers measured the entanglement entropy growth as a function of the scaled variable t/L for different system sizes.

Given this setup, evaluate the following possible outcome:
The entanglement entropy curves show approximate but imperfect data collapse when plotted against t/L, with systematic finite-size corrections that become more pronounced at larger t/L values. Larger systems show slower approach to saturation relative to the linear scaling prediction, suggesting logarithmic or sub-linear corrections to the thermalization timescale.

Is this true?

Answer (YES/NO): NO